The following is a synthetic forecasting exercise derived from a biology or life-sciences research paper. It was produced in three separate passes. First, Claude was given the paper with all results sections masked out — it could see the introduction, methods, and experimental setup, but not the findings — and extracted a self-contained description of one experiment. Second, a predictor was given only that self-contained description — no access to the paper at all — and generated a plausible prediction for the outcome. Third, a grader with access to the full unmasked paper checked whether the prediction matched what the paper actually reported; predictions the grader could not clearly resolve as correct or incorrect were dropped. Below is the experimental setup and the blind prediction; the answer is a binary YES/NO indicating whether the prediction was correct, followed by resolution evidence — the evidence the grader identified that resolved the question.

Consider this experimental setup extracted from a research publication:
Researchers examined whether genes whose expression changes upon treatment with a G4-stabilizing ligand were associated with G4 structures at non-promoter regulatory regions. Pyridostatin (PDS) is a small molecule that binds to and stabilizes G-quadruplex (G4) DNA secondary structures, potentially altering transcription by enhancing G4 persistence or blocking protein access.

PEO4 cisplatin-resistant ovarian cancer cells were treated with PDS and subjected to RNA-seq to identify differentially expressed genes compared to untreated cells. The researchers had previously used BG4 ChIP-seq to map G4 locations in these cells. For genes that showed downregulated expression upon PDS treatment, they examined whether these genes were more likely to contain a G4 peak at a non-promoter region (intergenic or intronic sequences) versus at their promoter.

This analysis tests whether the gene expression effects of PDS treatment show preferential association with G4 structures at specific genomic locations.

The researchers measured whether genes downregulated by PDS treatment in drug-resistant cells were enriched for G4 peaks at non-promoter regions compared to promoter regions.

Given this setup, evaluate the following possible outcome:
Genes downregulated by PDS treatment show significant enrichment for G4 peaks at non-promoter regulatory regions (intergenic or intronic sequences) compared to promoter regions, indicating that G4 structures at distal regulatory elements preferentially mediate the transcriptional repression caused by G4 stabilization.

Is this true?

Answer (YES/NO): YES